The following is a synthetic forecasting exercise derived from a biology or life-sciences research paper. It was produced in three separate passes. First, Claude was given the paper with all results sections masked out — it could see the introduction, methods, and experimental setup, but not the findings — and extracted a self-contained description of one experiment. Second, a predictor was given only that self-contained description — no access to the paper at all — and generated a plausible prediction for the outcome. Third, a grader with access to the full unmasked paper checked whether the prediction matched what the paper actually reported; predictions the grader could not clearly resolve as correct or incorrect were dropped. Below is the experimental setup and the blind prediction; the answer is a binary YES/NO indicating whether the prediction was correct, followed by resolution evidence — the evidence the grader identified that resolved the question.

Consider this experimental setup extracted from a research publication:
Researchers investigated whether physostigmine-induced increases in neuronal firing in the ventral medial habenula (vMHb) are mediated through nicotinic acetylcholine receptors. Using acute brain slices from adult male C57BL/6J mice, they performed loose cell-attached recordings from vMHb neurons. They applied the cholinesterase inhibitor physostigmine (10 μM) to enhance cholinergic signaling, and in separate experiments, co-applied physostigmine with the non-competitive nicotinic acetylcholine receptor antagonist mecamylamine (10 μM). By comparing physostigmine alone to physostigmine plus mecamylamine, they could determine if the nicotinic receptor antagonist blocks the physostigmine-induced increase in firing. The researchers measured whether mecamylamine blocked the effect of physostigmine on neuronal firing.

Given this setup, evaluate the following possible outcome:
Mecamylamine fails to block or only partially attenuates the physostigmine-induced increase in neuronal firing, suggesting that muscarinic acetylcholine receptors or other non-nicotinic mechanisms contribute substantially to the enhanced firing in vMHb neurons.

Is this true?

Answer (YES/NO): NO